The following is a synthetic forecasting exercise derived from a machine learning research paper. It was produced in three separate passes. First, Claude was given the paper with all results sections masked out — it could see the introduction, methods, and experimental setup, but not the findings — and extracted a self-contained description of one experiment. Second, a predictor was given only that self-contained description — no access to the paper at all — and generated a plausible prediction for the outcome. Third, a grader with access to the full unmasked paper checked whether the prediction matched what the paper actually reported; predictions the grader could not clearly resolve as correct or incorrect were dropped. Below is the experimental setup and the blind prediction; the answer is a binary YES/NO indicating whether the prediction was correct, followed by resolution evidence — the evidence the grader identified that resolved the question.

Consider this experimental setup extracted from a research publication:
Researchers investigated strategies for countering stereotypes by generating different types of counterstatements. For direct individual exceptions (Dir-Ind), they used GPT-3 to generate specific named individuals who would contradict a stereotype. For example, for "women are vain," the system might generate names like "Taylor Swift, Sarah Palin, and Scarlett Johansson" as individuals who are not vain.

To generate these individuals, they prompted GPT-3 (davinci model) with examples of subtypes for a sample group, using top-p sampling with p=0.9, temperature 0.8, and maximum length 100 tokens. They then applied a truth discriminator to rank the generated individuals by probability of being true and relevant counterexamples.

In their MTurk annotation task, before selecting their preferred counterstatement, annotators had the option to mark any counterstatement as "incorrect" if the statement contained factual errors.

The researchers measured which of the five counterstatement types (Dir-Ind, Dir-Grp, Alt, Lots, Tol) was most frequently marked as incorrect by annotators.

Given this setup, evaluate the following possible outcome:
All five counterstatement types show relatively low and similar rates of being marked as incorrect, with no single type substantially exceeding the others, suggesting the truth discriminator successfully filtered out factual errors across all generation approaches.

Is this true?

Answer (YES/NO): NO